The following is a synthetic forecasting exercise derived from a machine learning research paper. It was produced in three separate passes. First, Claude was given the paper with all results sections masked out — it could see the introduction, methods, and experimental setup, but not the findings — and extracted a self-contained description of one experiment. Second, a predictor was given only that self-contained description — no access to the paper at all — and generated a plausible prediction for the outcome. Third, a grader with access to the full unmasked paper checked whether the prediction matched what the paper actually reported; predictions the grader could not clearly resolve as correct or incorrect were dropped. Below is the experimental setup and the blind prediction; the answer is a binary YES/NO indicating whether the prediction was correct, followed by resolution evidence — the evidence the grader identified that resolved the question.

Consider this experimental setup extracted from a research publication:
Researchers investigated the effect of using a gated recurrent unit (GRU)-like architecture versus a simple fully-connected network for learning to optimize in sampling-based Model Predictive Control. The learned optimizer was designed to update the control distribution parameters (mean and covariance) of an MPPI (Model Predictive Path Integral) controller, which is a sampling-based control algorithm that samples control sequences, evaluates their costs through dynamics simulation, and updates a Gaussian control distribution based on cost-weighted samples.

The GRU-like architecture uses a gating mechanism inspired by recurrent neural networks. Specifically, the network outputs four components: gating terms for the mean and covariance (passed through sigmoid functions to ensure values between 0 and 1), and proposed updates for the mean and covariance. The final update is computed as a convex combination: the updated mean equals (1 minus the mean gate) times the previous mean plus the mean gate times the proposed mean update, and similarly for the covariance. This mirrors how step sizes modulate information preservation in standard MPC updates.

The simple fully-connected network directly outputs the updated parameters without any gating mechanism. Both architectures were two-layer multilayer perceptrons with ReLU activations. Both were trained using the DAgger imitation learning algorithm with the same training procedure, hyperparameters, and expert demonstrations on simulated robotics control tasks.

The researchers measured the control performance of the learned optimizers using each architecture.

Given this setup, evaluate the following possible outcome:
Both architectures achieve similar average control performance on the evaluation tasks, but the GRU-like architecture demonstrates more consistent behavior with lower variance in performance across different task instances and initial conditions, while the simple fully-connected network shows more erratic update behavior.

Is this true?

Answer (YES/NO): NO